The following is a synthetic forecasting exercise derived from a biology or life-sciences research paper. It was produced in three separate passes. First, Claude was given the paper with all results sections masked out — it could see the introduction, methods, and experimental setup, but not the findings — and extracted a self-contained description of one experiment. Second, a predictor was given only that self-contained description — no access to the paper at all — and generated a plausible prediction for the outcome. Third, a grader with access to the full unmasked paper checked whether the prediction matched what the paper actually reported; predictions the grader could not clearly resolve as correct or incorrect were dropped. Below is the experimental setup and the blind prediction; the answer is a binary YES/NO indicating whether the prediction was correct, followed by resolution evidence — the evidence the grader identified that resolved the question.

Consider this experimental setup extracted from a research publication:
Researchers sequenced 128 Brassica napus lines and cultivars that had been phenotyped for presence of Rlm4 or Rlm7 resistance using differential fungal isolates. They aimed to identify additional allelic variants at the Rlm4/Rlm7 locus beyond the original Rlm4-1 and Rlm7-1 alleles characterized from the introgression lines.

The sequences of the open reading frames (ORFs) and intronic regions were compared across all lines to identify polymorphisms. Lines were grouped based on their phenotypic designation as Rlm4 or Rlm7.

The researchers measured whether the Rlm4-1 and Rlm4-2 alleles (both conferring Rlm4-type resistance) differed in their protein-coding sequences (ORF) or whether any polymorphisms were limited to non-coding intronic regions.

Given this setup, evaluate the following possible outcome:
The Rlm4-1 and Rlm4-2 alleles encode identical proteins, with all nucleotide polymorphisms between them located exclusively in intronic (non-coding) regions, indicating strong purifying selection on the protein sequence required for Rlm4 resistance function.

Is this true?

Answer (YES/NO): YES